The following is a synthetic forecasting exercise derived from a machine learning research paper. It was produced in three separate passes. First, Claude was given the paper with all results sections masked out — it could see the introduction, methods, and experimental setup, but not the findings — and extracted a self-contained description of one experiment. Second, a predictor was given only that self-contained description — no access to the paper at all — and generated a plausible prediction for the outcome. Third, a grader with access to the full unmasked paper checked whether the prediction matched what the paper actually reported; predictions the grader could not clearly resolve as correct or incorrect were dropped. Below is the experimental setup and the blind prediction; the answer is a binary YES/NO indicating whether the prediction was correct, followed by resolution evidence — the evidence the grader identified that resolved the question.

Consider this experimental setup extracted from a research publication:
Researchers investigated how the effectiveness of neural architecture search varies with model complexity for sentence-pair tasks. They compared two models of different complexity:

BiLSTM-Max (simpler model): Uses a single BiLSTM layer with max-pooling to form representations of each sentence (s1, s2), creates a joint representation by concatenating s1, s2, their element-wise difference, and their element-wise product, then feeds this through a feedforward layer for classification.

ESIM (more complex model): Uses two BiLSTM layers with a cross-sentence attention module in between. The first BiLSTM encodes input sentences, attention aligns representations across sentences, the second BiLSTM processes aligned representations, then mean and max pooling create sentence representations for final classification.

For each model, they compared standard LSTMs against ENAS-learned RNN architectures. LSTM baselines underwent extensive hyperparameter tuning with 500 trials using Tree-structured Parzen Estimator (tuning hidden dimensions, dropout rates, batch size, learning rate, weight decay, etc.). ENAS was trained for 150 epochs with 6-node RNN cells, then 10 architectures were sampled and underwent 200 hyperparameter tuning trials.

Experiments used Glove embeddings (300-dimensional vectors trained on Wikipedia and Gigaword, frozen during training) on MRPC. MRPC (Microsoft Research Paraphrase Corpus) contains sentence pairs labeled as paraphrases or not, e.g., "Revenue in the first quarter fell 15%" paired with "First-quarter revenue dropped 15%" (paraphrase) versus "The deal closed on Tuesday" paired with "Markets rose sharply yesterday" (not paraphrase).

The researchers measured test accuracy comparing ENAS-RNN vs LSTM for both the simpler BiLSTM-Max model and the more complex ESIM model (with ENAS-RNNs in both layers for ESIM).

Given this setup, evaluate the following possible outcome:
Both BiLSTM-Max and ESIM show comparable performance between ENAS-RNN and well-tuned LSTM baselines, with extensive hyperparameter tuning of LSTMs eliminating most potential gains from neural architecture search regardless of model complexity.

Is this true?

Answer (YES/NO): NO